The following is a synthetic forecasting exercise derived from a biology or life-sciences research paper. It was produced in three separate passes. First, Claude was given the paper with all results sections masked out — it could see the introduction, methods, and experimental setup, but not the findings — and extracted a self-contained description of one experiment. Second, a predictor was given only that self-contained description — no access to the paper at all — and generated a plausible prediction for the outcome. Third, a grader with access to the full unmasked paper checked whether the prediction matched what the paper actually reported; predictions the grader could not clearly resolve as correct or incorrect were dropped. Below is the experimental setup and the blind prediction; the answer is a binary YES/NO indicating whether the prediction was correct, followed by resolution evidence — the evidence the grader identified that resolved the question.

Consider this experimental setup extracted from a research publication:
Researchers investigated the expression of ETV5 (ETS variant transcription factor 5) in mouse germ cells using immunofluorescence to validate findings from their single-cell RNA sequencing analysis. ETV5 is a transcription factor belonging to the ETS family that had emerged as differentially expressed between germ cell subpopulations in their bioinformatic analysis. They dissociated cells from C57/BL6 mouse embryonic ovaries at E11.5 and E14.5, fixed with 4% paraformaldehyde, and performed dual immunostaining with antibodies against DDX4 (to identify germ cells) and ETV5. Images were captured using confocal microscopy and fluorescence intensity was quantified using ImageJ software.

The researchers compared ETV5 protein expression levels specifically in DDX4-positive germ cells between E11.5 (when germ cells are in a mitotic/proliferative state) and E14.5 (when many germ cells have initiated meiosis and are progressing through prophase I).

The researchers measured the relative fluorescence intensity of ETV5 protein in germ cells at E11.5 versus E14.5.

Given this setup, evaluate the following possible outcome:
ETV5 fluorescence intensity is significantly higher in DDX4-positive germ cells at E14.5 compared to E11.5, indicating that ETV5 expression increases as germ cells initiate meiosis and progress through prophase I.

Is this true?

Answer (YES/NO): NO